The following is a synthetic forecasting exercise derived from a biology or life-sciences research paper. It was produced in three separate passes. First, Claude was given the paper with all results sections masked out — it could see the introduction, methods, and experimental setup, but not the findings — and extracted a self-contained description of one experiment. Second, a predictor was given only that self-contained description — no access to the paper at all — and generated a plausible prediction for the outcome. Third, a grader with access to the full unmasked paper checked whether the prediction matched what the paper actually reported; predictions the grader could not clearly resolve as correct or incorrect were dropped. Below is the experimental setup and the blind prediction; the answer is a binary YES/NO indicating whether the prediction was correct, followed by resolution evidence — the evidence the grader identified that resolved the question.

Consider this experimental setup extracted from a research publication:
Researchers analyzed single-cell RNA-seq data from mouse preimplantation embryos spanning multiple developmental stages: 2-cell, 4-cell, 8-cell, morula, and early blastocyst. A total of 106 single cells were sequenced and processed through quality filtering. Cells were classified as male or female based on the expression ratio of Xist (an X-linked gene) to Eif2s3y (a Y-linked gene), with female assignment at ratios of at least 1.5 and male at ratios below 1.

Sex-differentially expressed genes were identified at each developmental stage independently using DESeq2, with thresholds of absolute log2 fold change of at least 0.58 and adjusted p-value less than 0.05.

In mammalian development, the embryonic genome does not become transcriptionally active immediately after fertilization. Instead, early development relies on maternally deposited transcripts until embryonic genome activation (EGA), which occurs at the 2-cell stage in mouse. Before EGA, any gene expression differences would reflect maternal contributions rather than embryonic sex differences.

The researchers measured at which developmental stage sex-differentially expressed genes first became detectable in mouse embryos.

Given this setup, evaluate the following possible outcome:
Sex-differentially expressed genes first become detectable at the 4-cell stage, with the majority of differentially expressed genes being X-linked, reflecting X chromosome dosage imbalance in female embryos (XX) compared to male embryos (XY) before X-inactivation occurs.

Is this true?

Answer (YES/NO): NO